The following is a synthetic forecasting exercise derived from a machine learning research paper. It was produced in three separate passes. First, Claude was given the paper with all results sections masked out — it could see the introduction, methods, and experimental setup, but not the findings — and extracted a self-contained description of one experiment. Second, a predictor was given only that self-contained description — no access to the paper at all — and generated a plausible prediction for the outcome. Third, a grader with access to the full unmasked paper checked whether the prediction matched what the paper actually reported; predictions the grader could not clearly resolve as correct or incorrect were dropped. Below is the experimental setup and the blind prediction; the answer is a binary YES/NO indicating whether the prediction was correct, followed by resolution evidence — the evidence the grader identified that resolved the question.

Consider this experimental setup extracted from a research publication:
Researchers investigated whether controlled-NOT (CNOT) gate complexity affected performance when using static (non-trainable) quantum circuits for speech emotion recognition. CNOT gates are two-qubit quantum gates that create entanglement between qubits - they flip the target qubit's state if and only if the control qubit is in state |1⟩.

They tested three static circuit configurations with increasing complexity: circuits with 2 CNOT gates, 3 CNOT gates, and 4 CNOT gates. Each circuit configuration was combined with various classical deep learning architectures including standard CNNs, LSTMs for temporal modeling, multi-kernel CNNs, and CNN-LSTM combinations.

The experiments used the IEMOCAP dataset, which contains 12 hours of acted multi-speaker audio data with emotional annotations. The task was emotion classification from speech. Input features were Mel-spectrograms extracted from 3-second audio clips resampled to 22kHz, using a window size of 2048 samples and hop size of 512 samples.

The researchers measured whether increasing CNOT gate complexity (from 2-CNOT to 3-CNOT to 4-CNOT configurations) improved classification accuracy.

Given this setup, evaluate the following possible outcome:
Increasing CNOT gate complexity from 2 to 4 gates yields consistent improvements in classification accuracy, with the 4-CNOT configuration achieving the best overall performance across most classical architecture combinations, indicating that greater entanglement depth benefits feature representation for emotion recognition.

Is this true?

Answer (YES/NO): NO